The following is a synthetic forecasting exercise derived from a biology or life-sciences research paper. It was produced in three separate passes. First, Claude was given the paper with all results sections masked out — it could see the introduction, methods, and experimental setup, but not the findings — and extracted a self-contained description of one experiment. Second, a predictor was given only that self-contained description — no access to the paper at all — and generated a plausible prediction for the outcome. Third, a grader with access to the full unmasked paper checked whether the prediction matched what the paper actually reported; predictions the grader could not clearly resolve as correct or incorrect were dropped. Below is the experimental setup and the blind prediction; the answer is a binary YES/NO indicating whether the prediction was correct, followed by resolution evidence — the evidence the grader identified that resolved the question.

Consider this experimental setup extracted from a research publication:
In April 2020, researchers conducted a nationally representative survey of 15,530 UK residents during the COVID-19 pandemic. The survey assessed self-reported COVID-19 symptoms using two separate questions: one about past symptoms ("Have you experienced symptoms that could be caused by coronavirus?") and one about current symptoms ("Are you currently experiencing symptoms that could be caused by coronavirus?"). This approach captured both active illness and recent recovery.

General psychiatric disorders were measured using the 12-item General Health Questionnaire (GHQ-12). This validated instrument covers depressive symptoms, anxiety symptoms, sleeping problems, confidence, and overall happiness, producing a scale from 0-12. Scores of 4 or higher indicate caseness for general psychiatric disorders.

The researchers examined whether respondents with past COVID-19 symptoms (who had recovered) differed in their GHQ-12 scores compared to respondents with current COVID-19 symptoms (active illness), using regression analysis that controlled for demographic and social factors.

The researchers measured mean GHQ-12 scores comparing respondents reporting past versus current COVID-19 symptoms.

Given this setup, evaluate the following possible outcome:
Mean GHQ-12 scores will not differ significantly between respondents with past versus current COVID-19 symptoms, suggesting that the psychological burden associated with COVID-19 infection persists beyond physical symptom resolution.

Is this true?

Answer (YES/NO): NO